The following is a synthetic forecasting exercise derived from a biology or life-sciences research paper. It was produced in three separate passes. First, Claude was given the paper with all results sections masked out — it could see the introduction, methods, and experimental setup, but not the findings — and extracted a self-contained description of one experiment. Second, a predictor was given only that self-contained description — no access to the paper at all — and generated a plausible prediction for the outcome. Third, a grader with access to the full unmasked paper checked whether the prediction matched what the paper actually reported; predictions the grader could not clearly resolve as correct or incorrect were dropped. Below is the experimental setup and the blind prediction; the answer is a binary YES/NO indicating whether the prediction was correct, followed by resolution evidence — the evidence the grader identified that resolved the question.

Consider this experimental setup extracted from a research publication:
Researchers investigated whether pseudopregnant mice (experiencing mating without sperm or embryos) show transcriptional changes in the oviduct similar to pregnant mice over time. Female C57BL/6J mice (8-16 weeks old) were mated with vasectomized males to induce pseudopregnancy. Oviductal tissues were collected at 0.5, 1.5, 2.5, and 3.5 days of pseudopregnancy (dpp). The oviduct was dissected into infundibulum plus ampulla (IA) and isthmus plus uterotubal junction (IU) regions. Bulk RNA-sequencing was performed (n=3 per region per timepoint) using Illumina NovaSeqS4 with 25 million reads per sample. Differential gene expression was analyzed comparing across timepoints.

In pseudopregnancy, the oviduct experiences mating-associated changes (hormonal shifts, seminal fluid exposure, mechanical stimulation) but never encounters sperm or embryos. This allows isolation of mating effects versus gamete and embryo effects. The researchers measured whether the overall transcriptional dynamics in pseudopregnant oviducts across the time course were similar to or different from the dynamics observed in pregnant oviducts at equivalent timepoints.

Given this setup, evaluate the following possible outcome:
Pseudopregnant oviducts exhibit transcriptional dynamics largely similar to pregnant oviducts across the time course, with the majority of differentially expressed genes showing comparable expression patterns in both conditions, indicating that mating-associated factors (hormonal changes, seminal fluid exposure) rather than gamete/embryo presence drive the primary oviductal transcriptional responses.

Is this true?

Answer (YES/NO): NO